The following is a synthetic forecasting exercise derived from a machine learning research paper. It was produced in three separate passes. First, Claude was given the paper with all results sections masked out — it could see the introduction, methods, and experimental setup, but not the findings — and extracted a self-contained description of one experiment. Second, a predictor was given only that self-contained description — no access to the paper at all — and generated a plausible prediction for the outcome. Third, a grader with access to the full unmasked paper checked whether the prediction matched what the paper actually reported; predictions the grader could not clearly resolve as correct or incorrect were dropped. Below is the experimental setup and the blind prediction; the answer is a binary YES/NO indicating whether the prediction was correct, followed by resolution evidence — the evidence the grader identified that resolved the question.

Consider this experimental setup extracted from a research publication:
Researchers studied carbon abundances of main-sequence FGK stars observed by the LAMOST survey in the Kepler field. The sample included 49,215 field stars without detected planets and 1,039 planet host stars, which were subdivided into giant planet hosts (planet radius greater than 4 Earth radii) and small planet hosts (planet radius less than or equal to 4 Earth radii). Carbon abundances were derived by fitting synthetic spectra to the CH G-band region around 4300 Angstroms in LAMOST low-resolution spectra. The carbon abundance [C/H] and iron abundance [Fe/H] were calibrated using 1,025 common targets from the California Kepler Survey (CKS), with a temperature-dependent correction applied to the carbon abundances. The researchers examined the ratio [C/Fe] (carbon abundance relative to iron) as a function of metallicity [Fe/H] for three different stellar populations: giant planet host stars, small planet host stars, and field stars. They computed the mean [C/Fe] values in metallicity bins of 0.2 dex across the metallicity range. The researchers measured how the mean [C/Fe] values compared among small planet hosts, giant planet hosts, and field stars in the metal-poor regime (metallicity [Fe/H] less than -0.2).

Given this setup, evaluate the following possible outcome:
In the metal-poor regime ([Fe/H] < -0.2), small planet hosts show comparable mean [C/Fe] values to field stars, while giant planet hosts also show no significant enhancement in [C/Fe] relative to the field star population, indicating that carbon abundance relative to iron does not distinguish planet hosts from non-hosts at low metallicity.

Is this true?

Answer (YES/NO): NO